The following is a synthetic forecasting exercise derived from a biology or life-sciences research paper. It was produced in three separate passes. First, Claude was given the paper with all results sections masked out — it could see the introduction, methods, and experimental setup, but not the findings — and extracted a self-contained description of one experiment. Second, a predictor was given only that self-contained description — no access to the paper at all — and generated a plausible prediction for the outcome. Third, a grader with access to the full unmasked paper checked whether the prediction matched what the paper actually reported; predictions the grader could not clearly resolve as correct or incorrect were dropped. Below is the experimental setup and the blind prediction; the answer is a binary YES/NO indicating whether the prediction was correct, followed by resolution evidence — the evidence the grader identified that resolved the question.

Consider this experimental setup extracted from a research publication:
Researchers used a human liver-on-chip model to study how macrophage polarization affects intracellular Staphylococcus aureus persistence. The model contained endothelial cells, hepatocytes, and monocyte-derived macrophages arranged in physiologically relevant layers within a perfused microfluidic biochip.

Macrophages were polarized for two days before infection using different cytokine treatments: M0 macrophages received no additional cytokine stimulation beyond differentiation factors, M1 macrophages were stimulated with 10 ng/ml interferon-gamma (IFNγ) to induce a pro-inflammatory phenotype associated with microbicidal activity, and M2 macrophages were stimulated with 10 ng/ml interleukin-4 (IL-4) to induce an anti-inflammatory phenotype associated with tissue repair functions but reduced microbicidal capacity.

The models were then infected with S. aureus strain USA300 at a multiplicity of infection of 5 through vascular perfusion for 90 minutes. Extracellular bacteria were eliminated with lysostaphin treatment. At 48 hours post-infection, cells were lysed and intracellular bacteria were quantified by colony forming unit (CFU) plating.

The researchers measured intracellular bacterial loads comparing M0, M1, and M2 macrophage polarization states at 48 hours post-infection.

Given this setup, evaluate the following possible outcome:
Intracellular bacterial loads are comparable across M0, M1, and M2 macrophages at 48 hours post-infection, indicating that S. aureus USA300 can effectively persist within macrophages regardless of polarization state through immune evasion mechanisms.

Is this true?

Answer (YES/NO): NO